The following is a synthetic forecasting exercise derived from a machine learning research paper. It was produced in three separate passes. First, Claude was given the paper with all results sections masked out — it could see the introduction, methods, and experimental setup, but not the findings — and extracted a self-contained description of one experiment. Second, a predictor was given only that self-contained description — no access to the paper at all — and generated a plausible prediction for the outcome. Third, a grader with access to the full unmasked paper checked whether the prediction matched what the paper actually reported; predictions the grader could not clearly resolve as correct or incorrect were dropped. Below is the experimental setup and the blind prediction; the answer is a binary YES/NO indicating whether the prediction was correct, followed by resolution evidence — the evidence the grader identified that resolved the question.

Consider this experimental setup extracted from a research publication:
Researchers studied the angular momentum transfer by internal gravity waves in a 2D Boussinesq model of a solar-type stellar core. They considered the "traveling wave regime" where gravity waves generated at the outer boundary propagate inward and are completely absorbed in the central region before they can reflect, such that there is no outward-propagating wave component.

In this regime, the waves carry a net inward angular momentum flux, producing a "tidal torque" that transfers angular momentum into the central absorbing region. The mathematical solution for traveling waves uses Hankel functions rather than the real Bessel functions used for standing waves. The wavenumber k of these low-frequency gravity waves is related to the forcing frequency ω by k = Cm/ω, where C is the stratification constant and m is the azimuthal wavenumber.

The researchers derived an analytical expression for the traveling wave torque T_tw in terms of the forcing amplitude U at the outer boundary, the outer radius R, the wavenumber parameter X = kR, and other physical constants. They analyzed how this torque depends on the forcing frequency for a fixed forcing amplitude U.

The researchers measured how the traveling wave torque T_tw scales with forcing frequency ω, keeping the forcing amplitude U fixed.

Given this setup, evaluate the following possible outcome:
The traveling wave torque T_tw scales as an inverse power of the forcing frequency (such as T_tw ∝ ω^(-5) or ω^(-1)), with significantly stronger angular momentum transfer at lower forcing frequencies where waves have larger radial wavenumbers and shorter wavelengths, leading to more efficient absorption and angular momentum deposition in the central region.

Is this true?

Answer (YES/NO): YES